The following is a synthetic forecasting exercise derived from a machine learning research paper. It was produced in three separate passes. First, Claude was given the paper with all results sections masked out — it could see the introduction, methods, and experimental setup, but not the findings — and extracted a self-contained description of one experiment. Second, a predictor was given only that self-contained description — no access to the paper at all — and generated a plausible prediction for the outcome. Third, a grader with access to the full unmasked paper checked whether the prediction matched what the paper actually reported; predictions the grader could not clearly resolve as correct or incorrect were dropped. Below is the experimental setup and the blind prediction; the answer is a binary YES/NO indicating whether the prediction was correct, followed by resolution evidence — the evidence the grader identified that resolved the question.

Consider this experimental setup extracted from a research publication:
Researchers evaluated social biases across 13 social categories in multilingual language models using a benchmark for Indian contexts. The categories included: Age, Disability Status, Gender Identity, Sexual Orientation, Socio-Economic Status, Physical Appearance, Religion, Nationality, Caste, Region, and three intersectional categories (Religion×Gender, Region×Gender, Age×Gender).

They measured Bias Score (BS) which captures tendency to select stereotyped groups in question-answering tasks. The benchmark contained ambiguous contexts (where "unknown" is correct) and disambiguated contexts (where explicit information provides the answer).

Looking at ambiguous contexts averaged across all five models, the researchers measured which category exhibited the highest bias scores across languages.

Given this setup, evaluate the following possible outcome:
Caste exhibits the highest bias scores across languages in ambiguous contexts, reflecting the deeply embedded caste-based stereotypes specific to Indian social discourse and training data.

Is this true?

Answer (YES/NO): NO